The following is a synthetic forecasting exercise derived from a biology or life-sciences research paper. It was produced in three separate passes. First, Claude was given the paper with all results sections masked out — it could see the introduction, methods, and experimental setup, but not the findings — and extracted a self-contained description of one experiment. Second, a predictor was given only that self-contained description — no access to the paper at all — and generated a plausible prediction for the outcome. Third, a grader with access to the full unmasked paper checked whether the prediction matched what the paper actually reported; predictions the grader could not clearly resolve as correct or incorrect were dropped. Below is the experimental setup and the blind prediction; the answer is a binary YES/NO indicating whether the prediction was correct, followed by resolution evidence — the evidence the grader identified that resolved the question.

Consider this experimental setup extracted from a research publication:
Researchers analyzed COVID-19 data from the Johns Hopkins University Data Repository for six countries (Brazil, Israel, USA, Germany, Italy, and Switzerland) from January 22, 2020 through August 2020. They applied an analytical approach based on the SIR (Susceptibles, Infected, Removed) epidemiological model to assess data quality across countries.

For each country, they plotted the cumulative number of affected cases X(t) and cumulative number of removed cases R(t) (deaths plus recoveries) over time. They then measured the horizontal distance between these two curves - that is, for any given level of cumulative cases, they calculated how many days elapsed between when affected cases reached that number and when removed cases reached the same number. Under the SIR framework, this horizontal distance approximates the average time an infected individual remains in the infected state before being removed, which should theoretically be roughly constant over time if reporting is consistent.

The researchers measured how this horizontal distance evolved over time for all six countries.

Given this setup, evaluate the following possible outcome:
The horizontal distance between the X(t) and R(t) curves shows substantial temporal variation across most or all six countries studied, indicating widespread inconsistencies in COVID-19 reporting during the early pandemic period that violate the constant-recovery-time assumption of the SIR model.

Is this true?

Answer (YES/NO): NO